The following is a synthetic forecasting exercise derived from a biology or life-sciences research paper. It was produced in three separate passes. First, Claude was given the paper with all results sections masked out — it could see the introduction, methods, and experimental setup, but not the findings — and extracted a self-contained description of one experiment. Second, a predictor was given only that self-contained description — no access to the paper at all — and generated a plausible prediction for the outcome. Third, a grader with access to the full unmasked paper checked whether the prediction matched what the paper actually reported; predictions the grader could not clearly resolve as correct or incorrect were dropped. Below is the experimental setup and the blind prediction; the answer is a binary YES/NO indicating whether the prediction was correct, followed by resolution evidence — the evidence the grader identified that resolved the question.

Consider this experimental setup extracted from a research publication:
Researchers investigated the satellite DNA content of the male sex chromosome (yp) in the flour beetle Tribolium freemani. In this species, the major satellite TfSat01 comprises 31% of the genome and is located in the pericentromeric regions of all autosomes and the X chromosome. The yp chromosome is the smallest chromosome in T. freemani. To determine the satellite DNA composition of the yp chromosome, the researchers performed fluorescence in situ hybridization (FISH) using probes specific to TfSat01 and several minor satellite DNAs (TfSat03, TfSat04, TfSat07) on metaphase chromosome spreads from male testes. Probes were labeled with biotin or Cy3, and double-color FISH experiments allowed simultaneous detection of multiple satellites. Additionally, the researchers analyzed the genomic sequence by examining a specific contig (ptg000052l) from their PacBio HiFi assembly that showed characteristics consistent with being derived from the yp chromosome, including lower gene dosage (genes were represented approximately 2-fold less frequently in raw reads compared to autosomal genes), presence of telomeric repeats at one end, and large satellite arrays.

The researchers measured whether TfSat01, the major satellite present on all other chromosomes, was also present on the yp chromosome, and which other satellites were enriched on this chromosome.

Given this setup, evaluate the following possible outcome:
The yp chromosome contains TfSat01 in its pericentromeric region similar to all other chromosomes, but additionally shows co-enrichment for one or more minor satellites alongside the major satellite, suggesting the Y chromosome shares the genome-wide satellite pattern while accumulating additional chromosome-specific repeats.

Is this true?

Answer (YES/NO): NO